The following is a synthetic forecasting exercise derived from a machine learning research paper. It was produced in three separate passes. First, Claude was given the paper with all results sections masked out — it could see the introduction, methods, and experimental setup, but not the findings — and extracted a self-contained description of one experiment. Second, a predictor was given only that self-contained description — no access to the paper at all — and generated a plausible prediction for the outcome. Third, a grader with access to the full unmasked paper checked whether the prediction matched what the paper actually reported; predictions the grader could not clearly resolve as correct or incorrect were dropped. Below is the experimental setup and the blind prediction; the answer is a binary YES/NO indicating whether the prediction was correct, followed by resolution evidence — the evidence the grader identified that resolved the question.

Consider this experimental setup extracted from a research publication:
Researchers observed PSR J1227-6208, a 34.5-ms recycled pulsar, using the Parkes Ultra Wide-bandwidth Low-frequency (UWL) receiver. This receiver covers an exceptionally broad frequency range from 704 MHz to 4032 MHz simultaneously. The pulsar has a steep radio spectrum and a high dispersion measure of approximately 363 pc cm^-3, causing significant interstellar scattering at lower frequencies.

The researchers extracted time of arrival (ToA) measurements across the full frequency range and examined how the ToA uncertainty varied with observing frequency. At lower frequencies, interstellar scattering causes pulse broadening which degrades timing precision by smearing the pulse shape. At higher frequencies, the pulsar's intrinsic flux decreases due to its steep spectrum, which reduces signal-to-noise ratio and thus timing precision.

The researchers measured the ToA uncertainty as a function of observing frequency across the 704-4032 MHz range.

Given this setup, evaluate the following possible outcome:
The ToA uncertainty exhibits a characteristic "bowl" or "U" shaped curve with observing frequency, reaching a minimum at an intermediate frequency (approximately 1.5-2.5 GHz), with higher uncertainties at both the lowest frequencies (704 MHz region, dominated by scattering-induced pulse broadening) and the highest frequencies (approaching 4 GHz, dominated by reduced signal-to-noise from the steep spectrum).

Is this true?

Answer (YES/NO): YES